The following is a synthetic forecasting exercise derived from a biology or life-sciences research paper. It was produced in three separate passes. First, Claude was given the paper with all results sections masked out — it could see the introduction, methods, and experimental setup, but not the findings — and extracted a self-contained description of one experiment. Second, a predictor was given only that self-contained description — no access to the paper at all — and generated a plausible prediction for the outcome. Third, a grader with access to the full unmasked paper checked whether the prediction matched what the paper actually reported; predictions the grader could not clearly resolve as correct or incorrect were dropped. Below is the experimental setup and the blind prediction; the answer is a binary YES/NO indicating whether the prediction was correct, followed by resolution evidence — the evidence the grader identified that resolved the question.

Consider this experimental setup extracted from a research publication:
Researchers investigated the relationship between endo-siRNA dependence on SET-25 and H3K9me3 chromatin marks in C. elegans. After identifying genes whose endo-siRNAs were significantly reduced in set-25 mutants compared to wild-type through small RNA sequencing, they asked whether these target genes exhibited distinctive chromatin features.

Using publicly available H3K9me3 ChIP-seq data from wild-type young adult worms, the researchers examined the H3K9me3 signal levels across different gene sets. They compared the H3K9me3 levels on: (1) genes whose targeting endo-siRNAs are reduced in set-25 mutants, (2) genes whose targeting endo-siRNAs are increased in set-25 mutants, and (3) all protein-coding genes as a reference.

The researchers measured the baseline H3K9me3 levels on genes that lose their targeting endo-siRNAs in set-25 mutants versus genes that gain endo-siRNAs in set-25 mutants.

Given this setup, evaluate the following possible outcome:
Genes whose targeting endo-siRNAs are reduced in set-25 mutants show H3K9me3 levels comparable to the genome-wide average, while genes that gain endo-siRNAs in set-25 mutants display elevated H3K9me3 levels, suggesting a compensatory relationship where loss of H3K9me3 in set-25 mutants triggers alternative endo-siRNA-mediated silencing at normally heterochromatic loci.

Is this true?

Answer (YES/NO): NO